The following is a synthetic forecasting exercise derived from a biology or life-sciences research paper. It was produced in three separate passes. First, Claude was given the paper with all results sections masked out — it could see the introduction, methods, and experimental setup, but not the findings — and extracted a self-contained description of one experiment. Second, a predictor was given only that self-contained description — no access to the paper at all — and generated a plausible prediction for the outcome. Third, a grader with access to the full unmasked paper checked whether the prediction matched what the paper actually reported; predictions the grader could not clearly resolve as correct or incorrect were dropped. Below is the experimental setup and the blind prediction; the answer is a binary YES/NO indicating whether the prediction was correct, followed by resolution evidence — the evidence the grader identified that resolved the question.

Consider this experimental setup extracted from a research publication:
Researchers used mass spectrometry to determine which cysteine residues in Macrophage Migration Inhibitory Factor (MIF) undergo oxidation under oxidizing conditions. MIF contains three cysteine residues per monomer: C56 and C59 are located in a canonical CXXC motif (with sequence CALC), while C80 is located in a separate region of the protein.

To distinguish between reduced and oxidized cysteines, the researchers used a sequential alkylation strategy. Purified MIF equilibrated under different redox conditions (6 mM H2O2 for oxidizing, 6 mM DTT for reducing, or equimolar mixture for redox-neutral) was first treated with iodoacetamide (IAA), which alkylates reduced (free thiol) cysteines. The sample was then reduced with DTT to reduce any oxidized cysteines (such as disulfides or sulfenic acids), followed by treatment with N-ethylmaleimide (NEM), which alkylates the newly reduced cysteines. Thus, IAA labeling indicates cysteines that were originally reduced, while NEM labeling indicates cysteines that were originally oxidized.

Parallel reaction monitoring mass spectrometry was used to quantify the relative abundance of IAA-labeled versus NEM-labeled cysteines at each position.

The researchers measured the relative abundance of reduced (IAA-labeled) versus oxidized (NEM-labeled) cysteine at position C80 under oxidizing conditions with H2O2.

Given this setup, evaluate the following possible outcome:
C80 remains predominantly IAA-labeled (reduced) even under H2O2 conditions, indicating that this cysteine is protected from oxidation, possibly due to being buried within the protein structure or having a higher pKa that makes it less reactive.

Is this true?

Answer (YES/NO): NO